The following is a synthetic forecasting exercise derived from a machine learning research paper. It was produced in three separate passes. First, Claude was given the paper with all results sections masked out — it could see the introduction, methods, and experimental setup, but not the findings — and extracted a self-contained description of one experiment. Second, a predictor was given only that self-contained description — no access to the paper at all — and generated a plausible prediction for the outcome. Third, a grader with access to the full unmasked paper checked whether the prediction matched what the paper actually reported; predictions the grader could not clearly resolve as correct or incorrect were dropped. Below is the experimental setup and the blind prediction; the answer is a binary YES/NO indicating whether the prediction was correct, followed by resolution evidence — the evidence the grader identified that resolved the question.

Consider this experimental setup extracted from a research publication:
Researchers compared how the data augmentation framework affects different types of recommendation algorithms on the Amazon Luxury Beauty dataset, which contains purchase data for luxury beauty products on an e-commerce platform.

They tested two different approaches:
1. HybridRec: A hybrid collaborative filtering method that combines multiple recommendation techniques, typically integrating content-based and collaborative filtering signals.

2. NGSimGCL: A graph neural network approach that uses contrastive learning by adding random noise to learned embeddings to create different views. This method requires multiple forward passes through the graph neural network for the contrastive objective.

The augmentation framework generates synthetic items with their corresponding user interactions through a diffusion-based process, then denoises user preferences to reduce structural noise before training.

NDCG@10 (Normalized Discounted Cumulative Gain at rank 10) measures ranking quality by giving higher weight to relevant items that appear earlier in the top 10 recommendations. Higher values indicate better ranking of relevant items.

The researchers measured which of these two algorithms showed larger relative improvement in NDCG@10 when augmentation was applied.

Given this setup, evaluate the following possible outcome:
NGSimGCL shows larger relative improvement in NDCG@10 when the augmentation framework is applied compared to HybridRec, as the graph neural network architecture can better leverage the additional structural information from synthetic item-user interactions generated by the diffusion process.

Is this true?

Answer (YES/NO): NO